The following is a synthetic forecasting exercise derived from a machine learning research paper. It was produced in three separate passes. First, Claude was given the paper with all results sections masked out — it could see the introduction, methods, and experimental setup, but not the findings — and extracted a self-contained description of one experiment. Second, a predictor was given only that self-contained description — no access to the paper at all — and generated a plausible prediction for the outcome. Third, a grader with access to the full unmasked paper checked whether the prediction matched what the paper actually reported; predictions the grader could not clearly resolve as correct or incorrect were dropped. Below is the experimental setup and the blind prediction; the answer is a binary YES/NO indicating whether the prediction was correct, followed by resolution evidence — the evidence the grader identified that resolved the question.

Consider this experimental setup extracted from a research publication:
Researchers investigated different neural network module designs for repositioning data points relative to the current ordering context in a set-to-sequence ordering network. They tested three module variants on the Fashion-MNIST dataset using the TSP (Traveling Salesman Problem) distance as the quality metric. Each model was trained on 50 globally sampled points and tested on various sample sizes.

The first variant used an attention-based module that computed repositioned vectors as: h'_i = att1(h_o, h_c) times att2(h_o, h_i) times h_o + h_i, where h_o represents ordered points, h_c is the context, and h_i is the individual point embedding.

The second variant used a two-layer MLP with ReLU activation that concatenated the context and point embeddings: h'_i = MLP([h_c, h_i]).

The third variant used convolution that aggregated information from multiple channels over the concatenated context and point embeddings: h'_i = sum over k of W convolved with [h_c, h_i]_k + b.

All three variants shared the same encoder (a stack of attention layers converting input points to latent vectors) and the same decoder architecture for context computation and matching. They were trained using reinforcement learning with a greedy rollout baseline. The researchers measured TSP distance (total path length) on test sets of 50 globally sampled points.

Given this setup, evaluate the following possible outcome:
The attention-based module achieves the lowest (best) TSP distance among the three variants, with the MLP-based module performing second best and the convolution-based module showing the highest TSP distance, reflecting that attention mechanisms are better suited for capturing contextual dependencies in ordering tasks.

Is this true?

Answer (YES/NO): NO